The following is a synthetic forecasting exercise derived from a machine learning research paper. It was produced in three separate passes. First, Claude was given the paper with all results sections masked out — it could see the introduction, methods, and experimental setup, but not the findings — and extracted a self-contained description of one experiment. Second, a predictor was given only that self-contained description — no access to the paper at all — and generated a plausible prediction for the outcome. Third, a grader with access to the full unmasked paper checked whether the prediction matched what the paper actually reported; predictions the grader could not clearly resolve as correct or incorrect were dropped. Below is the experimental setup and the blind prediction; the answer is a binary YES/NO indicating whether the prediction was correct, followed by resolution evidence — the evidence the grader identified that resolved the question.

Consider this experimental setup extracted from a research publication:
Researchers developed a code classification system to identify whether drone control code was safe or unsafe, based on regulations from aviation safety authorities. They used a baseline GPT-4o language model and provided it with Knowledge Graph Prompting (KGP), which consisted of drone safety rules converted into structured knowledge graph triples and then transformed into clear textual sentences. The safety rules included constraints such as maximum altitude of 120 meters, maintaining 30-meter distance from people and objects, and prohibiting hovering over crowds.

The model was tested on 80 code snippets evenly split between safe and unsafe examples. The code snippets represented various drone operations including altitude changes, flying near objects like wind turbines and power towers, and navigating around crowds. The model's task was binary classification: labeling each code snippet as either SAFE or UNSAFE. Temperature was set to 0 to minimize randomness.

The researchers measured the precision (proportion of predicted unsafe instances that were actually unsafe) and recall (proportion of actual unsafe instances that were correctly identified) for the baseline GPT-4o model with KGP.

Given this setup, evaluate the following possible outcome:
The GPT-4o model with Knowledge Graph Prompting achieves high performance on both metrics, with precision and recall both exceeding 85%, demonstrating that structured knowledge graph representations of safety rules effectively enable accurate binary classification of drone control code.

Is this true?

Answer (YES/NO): NO